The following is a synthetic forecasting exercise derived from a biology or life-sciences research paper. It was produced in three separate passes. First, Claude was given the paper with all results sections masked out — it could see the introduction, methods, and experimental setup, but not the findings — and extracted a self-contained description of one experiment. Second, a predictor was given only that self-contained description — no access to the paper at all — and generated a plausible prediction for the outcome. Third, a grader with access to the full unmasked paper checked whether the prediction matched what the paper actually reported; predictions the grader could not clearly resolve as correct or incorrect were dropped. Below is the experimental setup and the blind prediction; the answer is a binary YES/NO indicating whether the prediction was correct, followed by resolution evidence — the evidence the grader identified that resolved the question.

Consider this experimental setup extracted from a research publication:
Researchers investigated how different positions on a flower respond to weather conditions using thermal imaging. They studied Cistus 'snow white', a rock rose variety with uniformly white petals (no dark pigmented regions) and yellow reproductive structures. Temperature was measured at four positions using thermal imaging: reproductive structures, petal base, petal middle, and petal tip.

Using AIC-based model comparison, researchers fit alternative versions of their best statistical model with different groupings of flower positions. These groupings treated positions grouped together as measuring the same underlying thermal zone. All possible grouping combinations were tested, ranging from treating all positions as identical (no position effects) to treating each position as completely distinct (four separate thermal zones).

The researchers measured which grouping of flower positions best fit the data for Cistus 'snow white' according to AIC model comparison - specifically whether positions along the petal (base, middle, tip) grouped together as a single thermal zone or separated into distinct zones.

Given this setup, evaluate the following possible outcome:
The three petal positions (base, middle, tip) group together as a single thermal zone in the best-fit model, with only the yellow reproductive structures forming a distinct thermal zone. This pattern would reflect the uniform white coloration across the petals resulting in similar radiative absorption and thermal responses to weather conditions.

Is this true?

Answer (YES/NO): NO